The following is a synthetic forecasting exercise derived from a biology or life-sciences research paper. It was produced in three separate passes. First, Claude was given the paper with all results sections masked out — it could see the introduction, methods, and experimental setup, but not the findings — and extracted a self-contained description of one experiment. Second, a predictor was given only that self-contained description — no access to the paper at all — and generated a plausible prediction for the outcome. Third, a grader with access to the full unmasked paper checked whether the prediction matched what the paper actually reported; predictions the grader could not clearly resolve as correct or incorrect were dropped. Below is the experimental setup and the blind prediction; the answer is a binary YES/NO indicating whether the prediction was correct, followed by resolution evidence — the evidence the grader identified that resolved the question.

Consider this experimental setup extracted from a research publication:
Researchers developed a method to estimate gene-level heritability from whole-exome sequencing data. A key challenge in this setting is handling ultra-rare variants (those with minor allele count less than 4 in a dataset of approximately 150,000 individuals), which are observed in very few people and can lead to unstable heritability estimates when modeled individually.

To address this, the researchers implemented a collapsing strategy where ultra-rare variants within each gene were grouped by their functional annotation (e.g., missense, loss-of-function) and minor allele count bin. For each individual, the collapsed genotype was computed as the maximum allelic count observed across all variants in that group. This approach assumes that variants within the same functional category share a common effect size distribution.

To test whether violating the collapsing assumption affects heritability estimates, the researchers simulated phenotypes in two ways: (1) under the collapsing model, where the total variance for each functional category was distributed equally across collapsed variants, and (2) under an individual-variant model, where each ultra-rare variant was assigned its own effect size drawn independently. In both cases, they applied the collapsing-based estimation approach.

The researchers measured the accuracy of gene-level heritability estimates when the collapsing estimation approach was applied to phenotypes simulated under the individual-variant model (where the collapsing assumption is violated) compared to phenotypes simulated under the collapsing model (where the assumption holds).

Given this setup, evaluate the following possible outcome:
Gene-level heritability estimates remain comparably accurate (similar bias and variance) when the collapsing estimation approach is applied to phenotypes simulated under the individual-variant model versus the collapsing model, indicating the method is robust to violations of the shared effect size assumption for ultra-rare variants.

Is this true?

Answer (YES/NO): NO